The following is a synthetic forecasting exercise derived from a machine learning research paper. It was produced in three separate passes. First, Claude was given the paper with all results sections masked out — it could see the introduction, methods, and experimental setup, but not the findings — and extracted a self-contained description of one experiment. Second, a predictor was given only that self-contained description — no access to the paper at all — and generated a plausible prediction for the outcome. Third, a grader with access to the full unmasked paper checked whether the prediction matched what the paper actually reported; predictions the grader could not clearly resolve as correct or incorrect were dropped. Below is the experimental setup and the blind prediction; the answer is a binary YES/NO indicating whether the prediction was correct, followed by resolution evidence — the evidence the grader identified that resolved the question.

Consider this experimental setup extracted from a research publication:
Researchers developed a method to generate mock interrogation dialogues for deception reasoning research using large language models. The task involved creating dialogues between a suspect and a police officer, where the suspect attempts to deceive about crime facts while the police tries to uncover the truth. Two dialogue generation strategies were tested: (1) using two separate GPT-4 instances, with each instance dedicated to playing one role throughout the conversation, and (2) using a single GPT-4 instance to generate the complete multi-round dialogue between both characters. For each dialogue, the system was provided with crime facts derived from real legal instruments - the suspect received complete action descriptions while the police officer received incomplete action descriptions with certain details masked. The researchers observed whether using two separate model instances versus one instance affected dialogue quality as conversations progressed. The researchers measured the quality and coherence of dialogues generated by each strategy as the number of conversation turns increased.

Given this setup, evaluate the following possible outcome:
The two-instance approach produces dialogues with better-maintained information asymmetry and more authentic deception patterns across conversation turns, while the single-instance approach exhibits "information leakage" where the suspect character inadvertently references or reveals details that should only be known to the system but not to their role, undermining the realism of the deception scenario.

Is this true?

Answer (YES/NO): NO